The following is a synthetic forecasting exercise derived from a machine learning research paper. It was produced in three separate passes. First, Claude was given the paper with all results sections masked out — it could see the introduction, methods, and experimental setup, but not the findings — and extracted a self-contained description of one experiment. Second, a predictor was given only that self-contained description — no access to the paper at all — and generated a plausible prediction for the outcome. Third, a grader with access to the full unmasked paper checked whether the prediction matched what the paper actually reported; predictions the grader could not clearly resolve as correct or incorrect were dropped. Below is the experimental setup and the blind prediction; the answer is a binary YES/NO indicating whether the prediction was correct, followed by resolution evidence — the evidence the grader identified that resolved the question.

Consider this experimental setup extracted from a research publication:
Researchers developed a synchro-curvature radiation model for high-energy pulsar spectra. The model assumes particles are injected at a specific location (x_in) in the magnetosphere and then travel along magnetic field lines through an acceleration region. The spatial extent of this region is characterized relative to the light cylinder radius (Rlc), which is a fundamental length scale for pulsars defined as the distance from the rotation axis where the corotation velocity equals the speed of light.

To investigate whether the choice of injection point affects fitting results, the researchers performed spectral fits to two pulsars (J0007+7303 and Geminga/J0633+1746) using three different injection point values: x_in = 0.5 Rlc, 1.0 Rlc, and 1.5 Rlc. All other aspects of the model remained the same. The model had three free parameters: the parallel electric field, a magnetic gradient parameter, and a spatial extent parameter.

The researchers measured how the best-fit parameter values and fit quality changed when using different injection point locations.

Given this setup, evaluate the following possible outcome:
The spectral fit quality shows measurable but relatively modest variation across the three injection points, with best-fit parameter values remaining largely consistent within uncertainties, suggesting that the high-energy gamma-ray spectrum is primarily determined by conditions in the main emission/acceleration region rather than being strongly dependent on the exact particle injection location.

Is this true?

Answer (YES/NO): YES